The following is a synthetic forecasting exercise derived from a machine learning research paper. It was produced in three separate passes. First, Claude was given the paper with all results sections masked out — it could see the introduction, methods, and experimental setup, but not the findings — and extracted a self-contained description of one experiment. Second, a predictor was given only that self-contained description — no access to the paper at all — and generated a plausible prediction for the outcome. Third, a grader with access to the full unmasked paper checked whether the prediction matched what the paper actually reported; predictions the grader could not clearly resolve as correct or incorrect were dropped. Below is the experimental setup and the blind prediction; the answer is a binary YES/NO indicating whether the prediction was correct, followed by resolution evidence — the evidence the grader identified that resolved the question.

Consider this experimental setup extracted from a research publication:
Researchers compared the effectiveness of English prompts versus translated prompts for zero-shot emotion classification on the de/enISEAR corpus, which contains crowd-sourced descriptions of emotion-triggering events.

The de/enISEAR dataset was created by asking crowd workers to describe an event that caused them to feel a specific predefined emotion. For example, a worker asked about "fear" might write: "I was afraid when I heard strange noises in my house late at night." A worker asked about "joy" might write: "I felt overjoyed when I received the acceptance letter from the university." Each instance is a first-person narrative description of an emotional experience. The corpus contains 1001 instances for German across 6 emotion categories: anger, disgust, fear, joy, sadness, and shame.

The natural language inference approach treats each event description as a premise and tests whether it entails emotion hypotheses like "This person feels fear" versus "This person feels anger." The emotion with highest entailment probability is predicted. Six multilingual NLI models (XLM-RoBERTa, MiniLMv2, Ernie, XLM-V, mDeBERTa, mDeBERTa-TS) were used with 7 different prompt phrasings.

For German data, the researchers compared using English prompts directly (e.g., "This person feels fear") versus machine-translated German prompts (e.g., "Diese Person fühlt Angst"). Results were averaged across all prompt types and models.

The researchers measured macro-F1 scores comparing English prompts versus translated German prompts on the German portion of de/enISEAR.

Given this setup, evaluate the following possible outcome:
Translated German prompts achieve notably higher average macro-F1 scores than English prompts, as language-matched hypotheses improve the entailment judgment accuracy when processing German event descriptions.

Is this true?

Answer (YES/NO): NO